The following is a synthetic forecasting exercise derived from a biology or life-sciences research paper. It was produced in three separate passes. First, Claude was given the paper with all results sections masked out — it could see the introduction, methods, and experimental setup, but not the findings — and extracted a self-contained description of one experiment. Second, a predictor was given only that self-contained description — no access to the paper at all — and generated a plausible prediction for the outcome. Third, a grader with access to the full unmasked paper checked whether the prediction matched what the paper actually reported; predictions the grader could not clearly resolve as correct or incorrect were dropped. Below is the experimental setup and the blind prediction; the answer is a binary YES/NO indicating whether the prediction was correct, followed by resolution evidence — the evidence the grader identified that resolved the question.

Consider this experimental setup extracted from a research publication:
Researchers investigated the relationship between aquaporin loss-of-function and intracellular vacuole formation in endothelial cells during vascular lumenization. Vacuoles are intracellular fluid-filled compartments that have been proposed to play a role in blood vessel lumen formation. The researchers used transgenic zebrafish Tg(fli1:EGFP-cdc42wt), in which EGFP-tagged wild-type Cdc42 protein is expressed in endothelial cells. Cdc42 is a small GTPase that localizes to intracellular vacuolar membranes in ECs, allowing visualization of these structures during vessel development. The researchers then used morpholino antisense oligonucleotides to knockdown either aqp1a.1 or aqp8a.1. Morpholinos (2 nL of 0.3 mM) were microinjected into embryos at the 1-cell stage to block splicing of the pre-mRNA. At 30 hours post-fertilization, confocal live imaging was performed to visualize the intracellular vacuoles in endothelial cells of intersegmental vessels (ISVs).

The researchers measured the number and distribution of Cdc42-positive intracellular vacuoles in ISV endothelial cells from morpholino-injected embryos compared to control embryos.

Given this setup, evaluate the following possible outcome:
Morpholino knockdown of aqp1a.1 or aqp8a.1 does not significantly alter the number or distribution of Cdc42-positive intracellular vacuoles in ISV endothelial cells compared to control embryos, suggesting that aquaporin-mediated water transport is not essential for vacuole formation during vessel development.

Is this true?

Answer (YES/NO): NO